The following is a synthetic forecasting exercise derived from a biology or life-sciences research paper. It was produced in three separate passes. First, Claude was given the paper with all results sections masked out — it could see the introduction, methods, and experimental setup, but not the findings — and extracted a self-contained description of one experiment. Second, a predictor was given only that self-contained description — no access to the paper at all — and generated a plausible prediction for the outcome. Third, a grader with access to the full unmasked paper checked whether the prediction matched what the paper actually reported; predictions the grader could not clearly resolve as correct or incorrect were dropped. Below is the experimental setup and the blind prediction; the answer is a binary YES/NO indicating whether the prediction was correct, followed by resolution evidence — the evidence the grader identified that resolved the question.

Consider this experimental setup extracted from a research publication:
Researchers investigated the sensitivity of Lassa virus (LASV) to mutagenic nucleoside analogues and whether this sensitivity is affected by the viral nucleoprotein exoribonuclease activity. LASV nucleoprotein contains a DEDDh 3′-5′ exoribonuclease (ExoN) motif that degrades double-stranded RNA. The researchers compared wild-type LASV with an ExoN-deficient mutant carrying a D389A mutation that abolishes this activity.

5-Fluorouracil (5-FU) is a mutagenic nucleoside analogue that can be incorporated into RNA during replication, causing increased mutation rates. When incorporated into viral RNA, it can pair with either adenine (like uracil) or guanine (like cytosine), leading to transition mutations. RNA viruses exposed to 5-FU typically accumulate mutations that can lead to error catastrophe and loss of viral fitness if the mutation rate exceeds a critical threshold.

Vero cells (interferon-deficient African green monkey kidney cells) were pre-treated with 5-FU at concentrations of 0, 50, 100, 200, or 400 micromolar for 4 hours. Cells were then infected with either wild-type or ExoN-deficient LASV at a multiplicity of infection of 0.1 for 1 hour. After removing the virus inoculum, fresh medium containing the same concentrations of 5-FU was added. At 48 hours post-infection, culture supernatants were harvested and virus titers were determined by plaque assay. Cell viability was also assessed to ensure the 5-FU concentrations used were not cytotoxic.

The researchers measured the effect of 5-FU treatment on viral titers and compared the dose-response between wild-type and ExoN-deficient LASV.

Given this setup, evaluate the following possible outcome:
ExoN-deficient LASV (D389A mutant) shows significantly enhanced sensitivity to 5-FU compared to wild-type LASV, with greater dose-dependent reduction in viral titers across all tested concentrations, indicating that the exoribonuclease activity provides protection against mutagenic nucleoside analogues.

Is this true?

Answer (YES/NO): NO